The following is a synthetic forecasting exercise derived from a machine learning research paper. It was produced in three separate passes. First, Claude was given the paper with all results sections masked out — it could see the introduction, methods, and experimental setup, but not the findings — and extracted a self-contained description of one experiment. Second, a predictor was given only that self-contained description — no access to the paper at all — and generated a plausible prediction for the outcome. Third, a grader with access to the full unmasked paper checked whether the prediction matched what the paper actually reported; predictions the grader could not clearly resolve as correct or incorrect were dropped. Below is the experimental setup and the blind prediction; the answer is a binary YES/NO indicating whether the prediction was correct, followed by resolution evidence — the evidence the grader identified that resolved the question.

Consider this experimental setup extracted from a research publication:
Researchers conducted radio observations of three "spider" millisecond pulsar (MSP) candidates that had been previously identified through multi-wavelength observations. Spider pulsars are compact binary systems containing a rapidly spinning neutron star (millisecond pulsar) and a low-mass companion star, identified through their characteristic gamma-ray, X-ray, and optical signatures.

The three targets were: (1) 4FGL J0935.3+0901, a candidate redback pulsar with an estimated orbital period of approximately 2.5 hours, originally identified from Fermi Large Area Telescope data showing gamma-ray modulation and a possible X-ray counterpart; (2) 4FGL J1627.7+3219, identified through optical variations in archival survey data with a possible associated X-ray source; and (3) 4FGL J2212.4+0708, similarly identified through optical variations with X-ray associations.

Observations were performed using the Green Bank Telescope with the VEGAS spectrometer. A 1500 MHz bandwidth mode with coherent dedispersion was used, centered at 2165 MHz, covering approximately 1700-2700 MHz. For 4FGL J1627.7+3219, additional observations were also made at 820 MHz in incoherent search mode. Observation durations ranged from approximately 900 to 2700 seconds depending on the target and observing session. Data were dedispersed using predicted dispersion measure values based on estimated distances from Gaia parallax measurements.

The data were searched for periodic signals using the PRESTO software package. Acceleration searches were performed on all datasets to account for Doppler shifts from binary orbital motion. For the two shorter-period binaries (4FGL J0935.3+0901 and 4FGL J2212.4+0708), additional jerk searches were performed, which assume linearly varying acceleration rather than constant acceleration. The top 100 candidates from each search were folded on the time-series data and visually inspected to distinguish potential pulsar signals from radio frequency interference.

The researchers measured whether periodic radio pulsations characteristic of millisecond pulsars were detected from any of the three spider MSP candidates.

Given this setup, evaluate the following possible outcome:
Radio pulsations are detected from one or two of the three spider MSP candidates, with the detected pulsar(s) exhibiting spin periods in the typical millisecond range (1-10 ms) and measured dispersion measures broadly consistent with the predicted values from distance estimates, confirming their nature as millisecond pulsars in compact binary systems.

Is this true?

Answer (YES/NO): NO